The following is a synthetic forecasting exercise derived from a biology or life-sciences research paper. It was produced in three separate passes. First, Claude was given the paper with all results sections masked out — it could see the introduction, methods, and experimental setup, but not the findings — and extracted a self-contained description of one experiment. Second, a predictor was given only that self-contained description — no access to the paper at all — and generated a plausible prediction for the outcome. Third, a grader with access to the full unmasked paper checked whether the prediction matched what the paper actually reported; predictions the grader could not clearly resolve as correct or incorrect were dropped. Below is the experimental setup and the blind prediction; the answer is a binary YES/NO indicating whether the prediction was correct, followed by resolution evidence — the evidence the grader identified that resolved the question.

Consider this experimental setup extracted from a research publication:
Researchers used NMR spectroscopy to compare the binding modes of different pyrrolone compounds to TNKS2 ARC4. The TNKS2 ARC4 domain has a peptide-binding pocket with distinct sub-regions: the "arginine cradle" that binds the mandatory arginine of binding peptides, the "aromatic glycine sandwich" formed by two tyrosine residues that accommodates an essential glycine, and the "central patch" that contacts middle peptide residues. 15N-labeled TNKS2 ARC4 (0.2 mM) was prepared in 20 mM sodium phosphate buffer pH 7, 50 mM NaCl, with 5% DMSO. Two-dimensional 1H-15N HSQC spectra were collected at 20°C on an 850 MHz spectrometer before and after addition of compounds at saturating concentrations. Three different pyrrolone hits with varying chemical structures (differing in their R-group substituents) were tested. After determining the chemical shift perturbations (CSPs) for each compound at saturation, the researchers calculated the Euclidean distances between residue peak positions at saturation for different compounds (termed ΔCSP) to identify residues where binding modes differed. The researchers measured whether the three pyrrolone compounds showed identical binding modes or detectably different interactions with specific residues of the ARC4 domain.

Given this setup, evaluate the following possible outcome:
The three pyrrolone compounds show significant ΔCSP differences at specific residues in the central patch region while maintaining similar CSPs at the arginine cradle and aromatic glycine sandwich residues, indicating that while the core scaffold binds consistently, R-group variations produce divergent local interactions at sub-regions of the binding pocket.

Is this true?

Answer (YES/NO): NO